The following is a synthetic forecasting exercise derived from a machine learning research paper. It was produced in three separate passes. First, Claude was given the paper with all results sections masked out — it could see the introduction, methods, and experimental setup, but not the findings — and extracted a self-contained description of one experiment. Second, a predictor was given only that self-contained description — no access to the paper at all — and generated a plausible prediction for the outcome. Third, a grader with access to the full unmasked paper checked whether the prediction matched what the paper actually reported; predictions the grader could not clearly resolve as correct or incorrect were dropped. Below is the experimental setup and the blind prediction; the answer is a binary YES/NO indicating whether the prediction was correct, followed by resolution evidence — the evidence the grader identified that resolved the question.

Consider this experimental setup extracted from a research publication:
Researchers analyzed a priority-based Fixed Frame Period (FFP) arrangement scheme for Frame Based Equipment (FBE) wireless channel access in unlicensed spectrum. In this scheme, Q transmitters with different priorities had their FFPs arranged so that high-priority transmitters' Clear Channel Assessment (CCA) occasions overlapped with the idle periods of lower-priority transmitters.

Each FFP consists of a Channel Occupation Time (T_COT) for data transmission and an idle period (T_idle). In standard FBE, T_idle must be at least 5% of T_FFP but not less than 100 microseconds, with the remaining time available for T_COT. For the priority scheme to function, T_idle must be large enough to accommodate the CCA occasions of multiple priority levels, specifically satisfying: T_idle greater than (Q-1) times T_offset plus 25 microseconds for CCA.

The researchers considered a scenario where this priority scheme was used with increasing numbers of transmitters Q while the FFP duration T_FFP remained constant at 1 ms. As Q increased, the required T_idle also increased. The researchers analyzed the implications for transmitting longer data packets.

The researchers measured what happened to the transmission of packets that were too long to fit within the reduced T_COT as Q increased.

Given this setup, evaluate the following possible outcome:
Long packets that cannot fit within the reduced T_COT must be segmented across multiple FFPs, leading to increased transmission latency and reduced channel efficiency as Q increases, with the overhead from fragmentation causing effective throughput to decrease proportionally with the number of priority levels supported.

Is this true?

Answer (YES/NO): NO